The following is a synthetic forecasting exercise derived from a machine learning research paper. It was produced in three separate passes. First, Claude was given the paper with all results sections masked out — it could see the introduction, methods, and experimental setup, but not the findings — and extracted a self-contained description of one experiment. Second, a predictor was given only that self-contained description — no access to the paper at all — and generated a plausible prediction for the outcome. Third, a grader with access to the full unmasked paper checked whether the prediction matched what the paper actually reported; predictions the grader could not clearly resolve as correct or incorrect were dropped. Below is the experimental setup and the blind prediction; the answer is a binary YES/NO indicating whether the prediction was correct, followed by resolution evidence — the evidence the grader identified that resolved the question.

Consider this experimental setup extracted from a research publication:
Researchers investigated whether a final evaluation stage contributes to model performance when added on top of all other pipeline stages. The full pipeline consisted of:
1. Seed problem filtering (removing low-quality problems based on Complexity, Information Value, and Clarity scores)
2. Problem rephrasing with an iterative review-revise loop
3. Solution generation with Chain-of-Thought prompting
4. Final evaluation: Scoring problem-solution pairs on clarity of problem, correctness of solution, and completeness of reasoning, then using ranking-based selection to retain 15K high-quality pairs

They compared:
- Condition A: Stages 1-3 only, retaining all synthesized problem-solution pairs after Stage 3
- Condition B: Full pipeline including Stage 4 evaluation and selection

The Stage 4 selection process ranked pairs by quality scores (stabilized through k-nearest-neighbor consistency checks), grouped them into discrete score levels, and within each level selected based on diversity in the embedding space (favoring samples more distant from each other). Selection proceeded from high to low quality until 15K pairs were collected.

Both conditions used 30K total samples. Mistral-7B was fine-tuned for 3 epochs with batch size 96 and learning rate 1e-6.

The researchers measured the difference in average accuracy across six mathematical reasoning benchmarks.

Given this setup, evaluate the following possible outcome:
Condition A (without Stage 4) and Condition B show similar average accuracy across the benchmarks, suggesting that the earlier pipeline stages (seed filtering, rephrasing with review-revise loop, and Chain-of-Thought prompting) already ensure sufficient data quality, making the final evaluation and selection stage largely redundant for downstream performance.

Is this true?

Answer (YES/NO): NO